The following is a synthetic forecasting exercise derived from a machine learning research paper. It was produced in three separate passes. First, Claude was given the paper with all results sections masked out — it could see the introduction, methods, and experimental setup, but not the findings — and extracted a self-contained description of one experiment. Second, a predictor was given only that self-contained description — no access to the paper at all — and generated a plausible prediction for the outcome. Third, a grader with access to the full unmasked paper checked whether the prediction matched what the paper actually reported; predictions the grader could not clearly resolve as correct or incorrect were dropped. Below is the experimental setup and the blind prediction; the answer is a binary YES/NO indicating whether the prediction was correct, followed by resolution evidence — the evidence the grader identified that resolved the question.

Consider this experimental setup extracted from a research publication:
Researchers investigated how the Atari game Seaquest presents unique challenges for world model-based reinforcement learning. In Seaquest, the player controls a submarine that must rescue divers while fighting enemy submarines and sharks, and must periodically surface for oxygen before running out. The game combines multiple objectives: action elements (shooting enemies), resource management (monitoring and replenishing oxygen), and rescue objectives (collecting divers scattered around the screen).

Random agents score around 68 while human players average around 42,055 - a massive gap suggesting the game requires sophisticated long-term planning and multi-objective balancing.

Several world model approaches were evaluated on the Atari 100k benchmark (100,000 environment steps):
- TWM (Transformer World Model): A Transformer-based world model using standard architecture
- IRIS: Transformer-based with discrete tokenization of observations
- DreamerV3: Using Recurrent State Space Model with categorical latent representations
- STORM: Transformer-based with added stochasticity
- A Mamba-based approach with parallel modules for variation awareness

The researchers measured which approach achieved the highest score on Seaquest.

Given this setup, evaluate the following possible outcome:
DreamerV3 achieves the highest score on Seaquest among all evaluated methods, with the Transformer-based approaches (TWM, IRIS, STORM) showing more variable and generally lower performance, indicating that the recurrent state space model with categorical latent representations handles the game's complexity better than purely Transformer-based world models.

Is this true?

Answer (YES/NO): NO